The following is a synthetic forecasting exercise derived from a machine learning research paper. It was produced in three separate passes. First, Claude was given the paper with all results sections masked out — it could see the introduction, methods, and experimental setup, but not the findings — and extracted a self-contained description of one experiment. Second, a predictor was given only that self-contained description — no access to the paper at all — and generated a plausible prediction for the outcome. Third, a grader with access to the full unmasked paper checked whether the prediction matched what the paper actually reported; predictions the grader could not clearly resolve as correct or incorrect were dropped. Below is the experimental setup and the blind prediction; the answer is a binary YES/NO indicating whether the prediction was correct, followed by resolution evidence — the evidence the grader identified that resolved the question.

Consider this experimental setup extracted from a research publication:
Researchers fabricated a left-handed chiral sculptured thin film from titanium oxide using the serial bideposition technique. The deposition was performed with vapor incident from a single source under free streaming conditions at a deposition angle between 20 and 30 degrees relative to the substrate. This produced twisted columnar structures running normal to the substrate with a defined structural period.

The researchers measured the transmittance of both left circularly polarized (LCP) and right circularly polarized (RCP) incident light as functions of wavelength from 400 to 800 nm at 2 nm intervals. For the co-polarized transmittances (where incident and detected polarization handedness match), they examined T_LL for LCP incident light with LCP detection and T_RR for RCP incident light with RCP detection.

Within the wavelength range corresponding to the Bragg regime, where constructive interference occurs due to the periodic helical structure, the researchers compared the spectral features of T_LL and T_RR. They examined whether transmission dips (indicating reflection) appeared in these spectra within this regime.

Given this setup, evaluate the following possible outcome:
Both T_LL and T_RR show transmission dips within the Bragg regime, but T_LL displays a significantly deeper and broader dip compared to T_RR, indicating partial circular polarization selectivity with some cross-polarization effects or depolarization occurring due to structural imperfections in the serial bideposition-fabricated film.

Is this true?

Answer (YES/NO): NO